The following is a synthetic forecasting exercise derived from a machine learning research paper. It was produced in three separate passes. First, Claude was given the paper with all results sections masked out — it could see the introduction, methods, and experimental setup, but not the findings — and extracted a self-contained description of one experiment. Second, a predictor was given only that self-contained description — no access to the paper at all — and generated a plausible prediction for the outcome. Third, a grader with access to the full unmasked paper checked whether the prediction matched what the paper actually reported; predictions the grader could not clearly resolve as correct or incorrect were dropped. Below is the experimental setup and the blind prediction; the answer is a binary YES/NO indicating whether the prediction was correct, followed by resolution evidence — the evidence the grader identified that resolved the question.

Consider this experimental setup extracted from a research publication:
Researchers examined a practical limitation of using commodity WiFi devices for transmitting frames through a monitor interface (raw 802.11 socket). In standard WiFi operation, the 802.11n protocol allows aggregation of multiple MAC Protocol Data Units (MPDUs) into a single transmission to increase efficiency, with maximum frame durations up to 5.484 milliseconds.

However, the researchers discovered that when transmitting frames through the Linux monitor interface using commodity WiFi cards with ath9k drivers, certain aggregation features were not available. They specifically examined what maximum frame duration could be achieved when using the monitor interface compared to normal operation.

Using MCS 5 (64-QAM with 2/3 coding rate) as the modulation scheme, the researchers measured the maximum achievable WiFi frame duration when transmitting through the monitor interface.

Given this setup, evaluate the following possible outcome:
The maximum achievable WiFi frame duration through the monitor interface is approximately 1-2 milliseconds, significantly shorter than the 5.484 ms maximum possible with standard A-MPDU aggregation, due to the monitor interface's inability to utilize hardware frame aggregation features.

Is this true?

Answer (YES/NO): NO